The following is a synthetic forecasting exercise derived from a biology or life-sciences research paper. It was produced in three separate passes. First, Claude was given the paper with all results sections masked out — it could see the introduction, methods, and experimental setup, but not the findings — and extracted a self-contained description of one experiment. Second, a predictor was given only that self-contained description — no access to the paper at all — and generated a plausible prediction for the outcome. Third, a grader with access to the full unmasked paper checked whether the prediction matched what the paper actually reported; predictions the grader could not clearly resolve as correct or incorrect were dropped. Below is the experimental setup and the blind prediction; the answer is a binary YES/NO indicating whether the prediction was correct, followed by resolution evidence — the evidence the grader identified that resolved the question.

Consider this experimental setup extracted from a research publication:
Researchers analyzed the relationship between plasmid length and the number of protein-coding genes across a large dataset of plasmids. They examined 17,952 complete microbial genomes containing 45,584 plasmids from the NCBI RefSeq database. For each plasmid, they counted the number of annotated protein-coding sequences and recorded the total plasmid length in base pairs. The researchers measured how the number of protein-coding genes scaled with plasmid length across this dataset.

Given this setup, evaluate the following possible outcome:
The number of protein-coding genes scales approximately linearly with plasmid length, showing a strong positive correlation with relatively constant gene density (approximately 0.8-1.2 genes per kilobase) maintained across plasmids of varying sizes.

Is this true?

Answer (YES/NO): NO